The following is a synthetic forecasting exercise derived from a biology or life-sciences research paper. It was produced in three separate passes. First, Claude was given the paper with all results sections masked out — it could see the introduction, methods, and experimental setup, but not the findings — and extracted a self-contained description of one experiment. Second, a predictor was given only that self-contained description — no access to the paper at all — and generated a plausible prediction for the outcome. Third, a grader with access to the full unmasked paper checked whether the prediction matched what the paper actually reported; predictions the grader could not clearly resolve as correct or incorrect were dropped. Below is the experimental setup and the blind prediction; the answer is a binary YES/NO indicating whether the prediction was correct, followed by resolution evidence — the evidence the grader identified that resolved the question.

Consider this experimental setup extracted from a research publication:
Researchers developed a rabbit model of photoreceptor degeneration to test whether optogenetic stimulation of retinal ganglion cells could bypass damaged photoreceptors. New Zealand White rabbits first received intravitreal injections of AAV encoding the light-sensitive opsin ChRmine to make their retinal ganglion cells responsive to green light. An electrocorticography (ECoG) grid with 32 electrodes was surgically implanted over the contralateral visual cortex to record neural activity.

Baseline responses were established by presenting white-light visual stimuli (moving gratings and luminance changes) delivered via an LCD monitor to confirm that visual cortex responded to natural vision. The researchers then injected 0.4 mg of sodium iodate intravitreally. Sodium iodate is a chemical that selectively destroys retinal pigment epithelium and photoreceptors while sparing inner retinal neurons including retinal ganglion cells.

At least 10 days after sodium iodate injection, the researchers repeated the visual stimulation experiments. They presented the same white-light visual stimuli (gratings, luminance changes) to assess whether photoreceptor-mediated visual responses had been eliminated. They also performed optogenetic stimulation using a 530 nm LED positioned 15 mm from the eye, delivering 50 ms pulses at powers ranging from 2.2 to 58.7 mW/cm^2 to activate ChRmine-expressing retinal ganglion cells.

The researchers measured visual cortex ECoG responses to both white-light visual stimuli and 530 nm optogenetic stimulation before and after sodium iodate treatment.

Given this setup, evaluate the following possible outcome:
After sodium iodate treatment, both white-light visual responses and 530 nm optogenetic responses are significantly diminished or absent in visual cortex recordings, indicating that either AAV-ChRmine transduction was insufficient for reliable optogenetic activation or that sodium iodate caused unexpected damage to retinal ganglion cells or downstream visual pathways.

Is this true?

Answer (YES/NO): NO